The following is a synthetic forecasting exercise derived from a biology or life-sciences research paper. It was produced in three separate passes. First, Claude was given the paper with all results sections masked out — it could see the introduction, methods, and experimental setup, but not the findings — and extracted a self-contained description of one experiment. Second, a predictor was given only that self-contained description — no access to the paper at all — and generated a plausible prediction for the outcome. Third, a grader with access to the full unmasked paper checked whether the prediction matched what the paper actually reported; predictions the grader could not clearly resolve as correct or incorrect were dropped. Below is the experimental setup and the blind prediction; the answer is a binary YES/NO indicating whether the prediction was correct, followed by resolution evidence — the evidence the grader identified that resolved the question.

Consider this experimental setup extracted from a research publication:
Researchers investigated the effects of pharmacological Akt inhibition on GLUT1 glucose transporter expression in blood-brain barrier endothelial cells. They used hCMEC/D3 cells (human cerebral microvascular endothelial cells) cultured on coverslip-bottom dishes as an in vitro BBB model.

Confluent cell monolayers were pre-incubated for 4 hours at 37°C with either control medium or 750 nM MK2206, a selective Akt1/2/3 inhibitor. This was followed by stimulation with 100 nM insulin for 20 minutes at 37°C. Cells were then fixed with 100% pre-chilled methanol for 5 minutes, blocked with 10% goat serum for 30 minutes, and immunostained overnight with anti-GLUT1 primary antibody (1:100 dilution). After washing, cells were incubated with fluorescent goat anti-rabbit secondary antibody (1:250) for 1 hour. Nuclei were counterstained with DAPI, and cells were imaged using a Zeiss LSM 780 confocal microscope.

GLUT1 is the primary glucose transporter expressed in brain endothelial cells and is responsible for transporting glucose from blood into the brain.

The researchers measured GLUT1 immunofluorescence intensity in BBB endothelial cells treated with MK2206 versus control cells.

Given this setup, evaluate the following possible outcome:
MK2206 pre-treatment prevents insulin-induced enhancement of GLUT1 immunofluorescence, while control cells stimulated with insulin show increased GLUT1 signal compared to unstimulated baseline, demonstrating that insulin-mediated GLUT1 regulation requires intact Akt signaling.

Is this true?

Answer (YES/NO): NO